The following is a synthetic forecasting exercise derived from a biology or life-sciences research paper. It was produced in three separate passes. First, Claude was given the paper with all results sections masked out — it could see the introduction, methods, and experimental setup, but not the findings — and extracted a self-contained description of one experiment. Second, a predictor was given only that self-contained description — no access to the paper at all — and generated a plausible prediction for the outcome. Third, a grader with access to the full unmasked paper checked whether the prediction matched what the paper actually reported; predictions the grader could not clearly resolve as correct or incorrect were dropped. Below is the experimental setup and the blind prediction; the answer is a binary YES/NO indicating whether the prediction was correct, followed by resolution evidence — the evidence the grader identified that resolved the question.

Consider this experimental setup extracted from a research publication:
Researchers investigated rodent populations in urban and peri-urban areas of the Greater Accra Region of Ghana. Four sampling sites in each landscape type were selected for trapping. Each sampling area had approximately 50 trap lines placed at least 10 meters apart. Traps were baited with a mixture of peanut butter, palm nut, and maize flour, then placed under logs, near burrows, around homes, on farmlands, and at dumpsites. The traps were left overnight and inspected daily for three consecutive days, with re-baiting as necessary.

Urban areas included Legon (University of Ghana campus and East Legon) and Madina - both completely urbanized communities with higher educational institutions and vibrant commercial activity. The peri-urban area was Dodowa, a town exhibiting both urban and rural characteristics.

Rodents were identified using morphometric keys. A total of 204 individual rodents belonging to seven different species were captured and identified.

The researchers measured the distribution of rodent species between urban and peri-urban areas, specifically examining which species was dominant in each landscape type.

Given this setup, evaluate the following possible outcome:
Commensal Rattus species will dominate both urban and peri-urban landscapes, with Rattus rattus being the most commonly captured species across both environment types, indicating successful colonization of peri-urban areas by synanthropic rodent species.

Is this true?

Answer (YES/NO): NO